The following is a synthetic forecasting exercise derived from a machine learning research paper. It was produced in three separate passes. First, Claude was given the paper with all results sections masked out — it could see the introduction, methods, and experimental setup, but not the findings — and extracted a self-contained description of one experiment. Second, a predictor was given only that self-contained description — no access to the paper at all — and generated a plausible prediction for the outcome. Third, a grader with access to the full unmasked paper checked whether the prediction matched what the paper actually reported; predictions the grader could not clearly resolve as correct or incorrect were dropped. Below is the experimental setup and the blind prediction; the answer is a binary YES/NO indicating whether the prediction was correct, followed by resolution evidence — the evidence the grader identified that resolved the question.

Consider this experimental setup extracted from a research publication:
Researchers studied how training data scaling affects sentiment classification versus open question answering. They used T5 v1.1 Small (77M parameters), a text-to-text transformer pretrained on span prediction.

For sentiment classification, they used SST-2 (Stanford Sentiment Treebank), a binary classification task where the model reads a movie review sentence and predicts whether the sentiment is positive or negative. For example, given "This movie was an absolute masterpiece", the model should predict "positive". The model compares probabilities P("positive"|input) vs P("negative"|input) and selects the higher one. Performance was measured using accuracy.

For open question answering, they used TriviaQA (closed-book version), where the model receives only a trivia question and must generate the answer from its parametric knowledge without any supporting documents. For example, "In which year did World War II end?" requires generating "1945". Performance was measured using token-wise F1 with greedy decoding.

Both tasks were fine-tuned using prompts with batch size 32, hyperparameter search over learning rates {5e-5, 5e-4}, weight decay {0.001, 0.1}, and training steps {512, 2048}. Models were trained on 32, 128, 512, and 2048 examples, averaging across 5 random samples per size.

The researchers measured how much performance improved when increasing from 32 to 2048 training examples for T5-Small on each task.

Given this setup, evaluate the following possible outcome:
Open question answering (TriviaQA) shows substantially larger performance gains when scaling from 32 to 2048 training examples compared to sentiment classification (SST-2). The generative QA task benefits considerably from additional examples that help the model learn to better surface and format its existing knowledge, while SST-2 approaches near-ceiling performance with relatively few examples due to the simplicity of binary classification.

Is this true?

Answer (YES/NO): NO